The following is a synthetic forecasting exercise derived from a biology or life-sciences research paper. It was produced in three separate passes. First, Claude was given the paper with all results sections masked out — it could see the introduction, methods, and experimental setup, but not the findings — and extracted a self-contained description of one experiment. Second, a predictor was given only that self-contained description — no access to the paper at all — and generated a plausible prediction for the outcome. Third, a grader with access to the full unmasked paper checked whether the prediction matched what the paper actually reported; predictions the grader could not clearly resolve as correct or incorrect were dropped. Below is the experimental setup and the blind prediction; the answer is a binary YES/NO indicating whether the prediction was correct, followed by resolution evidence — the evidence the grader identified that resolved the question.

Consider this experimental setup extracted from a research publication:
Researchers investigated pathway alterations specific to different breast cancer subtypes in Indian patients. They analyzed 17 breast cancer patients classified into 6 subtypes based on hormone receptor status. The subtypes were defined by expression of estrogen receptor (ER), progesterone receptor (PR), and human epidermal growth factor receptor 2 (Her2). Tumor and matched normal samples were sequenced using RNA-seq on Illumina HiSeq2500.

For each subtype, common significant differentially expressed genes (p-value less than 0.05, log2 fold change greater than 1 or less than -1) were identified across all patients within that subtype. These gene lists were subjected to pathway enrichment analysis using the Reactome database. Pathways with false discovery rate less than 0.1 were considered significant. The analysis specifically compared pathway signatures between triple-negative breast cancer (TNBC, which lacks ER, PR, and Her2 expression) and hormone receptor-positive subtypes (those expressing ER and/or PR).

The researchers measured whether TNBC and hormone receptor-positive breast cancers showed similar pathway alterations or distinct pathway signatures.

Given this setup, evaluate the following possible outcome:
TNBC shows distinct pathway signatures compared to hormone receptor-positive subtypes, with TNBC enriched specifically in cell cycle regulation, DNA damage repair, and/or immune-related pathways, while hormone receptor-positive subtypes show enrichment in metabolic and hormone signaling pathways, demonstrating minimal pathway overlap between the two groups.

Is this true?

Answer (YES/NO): NO